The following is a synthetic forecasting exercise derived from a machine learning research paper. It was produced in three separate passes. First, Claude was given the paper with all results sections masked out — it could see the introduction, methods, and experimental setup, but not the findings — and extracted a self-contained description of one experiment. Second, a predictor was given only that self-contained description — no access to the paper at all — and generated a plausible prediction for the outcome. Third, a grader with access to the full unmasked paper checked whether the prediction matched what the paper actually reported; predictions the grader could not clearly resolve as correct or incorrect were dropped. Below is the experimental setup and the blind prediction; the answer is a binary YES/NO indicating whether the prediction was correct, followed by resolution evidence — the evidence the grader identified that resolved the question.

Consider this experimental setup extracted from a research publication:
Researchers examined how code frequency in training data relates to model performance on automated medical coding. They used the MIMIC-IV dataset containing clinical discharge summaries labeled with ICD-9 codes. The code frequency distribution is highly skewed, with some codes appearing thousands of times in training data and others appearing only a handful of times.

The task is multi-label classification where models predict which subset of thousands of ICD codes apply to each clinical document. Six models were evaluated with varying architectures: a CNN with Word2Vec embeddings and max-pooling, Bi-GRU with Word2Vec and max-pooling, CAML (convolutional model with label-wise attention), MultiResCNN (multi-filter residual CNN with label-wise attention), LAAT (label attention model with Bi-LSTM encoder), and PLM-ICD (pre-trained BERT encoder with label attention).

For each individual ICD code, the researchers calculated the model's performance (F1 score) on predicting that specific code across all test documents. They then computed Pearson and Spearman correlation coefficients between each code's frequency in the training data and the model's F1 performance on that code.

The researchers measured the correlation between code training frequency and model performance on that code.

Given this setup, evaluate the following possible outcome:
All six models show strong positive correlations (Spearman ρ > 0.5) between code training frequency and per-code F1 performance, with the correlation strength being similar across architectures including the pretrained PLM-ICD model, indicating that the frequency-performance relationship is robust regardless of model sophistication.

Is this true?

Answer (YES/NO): YES